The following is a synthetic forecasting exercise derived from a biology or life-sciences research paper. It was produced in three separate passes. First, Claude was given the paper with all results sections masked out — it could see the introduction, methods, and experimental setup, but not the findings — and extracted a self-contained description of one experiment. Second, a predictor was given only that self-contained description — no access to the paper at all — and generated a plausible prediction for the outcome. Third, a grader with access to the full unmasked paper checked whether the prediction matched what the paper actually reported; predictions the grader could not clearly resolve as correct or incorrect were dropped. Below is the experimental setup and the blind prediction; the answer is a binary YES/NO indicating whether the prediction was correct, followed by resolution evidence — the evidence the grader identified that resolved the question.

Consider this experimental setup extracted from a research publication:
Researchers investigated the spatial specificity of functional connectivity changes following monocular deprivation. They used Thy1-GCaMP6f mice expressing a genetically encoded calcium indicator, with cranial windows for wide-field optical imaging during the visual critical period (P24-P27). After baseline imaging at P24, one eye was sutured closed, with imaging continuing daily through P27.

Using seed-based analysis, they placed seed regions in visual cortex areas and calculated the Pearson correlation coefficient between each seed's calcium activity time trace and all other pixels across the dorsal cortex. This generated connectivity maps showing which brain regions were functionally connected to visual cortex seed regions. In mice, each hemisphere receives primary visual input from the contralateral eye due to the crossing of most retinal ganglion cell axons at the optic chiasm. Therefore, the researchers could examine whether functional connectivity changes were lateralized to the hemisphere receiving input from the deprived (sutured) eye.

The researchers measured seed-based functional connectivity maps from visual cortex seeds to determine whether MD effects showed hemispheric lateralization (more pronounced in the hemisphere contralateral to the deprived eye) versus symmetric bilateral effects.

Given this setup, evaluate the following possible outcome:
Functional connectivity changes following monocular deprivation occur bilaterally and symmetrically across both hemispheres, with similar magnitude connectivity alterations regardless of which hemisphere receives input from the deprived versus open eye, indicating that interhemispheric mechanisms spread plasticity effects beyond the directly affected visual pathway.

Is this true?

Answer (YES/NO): NO